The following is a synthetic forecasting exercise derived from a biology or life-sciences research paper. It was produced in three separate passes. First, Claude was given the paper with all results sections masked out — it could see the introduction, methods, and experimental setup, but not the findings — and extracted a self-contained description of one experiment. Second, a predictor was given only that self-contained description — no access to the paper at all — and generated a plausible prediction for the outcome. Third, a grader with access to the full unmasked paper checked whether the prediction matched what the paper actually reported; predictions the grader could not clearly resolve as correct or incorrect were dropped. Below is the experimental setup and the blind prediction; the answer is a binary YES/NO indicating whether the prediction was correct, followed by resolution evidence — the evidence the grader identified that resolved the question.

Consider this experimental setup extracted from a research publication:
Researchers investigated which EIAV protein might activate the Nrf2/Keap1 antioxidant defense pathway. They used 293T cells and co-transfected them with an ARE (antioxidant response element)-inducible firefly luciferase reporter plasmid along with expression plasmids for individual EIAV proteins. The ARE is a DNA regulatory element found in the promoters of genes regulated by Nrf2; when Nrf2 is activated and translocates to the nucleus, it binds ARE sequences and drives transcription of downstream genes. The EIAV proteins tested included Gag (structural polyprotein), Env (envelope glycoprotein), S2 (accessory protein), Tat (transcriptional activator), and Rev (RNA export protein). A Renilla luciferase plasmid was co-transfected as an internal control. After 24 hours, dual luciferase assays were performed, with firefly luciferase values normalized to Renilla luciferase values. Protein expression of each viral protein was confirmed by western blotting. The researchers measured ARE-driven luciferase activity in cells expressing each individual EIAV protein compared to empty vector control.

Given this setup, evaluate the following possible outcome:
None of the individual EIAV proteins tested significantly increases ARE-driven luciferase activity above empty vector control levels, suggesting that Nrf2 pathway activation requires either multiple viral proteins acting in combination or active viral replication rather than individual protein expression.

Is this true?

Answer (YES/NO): NO